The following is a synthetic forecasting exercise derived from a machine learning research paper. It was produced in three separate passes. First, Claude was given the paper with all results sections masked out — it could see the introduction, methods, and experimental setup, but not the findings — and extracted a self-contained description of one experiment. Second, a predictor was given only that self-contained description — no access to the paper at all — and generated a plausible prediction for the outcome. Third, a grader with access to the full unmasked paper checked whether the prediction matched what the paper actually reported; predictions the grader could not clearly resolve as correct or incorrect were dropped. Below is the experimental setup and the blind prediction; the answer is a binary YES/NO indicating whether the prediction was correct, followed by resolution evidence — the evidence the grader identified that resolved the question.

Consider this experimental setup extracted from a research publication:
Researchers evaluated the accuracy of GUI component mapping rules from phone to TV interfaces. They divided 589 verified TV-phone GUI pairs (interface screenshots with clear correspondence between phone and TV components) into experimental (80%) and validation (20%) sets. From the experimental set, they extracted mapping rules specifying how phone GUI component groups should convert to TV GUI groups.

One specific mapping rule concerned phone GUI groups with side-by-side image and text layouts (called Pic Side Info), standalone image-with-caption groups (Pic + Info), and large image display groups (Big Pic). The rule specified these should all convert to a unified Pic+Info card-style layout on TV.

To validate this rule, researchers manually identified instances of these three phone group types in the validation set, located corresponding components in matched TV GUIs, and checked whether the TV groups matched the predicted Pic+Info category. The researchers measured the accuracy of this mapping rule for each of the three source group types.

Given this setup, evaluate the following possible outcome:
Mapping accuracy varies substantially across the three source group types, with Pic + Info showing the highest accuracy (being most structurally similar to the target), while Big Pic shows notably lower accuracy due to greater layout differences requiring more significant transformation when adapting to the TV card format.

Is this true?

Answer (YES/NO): NO